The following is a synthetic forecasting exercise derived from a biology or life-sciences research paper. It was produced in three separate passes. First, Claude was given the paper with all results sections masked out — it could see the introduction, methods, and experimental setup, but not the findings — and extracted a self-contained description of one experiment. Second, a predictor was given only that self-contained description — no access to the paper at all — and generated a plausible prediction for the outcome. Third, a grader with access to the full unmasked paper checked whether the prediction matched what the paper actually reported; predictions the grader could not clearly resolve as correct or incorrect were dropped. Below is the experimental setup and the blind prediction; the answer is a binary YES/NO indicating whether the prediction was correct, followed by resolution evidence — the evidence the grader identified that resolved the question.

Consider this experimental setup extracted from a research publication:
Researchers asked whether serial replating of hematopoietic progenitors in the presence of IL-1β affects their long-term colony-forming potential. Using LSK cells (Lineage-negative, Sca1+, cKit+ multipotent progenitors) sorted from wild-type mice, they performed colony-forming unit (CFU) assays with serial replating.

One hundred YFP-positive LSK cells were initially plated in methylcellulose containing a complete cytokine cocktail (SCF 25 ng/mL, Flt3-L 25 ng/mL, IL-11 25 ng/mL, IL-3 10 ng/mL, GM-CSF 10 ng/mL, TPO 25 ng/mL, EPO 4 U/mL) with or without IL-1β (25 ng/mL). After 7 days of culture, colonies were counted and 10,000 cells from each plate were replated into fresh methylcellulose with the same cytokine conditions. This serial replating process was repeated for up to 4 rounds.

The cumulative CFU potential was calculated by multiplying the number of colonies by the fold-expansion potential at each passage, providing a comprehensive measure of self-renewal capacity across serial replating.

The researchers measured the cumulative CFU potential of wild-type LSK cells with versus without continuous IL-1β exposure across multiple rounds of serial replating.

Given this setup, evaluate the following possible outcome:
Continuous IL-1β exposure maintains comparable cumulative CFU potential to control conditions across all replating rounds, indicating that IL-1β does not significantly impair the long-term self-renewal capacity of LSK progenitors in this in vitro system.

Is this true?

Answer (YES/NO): NO